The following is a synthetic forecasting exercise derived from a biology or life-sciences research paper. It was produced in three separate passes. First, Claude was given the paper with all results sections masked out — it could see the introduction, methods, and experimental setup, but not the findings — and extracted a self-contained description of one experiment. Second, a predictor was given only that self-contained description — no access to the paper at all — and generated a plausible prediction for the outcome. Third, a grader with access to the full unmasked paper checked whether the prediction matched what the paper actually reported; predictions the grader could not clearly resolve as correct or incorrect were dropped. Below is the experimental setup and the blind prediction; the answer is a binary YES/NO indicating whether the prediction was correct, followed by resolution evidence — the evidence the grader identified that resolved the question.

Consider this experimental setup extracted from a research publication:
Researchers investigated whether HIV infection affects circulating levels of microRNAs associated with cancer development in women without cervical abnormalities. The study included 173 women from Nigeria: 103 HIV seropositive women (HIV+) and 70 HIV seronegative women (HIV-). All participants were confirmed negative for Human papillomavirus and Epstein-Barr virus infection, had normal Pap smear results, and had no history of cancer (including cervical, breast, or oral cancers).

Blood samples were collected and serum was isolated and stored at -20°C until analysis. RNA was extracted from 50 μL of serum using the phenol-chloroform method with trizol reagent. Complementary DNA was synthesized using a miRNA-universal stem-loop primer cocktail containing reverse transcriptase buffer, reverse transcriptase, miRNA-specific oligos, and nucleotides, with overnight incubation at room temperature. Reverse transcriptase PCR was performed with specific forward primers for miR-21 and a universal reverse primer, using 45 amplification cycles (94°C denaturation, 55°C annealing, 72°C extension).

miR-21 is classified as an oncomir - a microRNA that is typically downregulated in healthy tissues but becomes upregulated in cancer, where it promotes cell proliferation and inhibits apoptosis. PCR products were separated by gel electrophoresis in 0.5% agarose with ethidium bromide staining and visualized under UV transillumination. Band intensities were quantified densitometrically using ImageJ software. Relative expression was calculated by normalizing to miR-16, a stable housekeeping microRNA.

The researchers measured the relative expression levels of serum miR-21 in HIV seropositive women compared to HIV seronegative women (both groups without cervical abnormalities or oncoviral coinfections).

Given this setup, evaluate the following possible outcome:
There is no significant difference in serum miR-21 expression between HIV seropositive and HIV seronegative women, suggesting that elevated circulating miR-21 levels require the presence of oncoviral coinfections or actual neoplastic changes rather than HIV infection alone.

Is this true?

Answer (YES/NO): NO